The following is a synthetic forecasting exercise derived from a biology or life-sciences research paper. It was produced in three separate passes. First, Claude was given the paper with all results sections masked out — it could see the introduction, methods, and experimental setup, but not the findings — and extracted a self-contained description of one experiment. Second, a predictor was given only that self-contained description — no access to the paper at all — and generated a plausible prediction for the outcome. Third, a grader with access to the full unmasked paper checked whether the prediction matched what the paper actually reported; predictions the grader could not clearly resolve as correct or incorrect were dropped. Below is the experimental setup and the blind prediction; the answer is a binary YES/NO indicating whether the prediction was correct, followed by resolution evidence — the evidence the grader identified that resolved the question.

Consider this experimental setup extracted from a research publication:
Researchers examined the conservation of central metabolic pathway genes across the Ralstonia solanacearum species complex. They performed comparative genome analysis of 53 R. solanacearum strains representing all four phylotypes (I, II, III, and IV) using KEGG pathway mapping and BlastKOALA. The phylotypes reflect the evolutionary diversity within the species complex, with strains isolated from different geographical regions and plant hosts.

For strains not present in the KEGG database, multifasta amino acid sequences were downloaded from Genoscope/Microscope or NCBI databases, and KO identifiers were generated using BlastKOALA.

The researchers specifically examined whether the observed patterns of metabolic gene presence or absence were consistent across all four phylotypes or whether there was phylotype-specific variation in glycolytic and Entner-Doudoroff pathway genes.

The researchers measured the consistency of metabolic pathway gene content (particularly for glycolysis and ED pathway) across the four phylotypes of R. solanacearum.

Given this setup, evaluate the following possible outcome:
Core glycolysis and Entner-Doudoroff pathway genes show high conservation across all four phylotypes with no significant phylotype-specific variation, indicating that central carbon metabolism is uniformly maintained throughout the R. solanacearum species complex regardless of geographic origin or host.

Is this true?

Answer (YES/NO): NO